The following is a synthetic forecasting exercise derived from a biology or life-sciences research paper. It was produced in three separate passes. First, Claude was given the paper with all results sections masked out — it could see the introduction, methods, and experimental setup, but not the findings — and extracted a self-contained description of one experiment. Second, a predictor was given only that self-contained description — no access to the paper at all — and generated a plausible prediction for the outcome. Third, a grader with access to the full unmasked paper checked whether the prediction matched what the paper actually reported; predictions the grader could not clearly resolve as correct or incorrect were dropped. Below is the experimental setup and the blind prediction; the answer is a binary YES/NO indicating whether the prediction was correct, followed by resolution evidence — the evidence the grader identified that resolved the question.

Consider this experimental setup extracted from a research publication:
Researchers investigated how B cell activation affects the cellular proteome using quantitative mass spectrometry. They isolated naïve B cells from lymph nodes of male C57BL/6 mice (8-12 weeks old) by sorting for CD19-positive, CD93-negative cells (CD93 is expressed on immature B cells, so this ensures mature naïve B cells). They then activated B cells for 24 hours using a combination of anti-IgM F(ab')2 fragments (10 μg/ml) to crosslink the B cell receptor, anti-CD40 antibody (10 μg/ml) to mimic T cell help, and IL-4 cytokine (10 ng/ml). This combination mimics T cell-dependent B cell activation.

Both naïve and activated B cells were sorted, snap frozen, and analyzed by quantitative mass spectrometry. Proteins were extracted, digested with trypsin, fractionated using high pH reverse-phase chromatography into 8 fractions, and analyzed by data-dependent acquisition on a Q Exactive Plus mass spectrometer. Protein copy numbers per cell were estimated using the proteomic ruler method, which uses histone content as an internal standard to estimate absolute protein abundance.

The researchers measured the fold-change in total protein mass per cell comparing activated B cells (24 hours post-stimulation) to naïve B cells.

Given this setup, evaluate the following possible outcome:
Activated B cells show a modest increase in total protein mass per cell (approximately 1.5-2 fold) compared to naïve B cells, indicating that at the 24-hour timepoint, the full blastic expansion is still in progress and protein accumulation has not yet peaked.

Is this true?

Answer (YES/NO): NO